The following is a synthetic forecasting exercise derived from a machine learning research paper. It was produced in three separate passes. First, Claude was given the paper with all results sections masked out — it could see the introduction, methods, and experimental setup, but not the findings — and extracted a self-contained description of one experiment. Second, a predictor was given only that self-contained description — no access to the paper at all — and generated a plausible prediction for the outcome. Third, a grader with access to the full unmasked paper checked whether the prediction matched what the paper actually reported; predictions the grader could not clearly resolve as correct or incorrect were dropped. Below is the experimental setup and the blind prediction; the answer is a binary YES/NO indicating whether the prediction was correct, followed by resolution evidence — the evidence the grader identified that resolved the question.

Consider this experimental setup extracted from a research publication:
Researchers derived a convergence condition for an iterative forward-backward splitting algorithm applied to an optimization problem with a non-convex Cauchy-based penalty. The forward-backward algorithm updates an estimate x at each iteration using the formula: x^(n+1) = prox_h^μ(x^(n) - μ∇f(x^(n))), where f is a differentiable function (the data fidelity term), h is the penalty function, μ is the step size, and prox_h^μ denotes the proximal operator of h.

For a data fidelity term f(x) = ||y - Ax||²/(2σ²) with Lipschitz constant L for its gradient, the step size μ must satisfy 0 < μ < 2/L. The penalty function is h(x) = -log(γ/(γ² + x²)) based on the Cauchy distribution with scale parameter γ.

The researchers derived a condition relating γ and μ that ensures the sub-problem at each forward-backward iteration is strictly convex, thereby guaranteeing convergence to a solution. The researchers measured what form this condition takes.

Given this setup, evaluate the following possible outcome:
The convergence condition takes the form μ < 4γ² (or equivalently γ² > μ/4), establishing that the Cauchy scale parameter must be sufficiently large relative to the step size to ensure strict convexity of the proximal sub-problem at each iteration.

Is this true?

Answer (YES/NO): NO